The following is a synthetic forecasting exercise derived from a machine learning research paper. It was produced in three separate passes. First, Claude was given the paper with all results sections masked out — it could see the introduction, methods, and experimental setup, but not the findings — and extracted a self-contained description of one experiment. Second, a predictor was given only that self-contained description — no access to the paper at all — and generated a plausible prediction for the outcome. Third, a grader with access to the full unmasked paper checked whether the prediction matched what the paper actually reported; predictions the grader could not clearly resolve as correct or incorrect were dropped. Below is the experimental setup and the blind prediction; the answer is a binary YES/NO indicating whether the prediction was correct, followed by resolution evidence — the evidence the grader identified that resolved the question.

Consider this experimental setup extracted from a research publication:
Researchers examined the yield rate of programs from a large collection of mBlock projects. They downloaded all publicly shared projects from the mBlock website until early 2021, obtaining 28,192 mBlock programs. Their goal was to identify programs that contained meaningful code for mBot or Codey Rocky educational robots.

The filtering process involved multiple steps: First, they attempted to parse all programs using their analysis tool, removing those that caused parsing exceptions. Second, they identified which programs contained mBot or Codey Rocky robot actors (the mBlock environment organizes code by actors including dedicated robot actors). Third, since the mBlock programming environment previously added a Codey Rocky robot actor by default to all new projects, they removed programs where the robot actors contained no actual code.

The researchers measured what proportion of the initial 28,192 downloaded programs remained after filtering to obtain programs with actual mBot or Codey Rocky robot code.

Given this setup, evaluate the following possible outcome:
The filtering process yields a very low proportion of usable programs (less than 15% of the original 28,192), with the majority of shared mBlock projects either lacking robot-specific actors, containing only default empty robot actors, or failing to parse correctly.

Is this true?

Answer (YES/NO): YES